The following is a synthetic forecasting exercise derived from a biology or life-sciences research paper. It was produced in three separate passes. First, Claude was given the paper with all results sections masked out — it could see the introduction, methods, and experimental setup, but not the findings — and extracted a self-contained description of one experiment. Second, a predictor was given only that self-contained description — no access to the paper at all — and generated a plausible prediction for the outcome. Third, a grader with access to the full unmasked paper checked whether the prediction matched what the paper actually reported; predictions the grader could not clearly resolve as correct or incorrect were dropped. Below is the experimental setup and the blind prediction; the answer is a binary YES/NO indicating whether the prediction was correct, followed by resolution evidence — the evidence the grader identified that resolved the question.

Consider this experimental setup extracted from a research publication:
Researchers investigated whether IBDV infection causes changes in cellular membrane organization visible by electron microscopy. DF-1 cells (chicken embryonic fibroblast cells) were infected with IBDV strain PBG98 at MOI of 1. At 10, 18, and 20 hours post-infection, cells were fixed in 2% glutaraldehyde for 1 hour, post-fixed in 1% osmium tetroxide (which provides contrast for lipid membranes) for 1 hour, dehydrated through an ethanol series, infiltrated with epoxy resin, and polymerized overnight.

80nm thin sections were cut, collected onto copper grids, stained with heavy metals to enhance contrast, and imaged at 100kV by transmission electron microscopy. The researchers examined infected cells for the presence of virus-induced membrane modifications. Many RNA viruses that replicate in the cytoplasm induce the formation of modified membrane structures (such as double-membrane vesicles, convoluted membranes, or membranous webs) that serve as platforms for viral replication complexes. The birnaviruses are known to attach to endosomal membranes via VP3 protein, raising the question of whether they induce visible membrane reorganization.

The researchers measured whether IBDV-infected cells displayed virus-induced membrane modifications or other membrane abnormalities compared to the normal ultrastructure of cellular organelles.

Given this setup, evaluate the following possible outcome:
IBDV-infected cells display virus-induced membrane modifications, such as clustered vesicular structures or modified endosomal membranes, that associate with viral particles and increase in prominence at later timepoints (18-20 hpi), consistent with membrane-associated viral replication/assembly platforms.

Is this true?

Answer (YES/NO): NO